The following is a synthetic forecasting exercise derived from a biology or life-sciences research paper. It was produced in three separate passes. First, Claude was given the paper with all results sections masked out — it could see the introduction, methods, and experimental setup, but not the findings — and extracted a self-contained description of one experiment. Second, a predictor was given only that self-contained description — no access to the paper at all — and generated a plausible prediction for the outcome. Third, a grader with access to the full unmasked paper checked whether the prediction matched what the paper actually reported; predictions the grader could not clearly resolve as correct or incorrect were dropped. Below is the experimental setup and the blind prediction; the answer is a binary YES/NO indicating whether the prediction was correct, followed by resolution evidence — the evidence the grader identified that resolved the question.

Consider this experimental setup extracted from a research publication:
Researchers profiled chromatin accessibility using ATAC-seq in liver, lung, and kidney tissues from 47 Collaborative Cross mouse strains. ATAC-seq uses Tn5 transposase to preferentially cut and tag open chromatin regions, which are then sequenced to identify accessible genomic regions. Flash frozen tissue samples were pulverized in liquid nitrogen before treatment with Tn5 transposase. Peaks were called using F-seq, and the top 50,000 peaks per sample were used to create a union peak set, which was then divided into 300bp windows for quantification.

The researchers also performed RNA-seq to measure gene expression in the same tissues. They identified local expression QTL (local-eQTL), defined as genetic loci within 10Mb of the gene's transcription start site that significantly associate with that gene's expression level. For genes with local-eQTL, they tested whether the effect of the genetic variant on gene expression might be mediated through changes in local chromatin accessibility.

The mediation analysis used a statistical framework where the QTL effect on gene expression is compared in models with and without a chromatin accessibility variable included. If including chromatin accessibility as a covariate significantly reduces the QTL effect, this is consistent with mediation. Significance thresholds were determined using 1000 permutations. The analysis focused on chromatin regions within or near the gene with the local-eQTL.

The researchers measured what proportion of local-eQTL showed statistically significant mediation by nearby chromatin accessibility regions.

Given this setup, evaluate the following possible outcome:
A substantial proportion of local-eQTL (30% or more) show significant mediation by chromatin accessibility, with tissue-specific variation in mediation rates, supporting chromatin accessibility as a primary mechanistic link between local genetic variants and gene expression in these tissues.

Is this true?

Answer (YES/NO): NO